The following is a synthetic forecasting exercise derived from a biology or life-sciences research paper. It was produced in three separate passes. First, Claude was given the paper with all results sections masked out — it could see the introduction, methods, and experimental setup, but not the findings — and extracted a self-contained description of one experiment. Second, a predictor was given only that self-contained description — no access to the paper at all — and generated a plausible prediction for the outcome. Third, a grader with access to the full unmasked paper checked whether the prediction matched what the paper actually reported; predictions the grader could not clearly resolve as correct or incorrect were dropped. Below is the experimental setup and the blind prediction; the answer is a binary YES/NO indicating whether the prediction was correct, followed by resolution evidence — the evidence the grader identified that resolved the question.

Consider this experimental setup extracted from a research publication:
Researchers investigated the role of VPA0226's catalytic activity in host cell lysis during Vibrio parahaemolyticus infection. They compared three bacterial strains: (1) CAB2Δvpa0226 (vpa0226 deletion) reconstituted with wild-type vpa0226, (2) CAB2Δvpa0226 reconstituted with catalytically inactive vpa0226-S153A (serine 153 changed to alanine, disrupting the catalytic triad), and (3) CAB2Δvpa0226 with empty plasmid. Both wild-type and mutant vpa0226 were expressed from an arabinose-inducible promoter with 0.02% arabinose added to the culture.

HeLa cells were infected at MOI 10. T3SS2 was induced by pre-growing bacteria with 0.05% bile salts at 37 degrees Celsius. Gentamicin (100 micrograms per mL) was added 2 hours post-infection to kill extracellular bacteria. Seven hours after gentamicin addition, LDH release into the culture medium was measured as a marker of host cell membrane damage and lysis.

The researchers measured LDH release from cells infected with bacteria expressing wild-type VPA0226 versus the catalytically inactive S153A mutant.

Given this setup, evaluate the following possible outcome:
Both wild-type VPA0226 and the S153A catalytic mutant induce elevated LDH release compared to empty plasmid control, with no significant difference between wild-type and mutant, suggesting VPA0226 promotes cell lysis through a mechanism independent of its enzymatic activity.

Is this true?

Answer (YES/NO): NO